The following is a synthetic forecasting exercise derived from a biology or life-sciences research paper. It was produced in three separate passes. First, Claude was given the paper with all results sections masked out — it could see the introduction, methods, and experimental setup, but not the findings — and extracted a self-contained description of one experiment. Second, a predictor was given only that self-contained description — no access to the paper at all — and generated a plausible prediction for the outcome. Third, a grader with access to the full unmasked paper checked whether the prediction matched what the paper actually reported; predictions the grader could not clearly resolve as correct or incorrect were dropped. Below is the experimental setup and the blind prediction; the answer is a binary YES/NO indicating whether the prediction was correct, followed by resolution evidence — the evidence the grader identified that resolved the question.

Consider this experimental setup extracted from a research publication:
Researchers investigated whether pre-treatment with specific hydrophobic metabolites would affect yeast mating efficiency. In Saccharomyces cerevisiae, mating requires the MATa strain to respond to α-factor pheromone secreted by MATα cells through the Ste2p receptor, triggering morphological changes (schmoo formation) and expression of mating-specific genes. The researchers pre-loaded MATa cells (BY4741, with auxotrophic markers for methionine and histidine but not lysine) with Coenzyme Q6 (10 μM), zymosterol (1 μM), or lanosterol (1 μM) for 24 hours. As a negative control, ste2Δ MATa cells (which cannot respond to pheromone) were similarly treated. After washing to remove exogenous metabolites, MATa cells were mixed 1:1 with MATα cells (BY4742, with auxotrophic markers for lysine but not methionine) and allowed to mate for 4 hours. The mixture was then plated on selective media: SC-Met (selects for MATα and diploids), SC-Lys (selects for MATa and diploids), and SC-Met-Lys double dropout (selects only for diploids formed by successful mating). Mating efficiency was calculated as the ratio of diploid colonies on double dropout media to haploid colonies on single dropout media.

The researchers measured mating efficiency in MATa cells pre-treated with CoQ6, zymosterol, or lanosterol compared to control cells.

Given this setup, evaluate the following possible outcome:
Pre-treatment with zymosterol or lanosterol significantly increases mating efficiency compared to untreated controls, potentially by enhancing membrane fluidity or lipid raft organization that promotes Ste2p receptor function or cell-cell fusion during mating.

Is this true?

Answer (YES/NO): NO